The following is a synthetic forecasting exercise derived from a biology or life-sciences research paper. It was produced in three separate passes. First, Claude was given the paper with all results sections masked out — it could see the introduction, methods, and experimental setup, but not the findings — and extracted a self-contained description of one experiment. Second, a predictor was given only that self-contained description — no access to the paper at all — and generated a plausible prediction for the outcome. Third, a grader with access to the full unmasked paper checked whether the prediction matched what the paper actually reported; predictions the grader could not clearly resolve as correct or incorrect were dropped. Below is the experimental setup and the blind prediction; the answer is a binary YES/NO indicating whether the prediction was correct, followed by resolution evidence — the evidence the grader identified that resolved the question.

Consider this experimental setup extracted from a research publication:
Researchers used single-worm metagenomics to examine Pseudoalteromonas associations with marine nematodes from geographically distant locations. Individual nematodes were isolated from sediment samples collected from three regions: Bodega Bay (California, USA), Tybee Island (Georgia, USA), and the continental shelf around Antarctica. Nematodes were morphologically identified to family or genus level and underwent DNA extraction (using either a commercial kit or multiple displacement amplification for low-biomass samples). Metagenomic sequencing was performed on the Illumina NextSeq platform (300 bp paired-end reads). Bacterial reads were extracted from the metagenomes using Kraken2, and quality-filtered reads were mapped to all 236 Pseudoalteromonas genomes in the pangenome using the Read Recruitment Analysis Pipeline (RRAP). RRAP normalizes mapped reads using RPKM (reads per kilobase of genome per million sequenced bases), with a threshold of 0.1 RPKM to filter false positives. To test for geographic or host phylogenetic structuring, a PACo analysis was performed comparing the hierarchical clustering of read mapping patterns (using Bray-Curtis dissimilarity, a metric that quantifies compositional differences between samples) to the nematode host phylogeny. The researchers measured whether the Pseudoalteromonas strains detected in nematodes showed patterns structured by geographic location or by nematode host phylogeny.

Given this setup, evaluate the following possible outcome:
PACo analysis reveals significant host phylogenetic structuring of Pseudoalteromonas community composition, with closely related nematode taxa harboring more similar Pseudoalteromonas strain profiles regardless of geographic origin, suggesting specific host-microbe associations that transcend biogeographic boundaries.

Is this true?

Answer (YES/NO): YES